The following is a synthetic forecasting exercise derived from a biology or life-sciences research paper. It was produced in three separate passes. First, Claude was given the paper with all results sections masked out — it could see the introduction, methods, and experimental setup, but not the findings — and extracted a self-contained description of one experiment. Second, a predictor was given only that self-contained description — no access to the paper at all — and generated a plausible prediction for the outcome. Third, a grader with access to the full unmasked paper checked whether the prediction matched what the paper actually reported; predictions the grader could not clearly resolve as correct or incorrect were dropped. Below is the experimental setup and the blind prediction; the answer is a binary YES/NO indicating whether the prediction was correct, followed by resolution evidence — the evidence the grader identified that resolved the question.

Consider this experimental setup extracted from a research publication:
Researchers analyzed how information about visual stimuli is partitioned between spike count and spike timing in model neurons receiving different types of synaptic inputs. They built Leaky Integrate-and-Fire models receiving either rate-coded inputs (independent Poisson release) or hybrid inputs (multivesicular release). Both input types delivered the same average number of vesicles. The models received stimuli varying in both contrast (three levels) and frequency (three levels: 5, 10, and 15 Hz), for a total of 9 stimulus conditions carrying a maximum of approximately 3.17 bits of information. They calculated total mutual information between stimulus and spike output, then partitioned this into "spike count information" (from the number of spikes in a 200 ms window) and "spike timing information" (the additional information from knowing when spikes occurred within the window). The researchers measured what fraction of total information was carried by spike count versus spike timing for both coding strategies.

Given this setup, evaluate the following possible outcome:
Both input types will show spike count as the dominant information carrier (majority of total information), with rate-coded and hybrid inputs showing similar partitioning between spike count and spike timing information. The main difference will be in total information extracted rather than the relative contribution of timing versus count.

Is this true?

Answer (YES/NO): YES